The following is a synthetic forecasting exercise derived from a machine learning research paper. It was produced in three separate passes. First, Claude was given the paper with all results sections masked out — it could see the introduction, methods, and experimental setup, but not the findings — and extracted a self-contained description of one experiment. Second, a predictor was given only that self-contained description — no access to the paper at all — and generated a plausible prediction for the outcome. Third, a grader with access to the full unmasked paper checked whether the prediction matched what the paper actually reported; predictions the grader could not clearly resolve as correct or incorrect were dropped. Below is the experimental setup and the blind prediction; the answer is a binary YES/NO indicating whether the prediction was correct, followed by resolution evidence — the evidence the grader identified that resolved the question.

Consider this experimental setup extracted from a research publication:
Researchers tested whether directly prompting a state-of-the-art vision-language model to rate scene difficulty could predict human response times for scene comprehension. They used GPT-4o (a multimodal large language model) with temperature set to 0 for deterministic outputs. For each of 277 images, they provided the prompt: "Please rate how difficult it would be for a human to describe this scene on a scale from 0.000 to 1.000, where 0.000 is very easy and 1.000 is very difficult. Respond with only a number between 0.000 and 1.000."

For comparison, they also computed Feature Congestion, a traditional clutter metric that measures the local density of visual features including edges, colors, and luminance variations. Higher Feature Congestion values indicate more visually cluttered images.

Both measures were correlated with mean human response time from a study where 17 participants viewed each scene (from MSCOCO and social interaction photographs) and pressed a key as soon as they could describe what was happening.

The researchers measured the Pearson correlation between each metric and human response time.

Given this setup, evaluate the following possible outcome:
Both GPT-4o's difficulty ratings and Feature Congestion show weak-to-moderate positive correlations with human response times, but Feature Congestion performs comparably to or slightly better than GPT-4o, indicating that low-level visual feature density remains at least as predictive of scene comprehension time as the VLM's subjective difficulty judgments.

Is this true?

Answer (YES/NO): NO